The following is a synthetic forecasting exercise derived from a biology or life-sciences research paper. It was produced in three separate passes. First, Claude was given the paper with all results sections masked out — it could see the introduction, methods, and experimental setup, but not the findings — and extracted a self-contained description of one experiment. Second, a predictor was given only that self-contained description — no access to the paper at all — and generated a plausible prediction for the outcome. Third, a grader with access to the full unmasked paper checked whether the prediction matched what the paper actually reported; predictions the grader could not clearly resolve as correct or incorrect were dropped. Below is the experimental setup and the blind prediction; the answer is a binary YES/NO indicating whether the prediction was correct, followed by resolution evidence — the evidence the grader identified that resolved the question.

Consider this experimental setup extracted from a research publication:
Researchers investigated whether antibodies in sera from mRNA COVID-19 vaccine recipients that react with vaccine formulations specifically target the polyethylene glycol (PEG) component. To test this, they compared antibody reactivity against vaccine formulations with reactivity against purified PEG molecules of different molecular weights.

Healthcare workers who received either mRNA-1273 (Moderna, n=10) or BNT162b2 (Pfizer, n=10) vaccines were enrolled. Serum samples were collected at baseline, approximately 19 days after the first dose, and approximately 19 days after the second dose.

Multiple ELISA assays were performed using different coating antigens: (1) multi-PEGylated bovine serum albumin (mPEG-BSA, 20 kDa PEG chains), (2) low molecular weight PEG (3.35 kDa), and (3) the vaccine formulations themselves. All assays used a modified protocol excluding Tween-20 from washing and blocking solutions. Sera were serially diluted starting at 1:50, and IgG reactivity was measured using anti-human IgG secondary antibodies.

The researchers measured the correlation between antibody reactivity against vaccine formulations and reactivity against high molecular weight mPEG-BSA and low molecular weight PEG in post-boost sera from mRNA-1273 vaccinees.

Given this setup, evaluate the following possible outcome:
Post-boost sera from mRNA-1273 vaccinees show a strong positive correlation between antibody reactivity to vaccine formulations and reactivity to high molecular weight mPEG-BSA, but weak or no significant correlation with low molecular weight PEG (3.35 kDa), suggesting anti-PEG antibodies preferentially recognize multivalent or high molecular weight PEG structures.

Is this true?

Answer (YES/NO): NO